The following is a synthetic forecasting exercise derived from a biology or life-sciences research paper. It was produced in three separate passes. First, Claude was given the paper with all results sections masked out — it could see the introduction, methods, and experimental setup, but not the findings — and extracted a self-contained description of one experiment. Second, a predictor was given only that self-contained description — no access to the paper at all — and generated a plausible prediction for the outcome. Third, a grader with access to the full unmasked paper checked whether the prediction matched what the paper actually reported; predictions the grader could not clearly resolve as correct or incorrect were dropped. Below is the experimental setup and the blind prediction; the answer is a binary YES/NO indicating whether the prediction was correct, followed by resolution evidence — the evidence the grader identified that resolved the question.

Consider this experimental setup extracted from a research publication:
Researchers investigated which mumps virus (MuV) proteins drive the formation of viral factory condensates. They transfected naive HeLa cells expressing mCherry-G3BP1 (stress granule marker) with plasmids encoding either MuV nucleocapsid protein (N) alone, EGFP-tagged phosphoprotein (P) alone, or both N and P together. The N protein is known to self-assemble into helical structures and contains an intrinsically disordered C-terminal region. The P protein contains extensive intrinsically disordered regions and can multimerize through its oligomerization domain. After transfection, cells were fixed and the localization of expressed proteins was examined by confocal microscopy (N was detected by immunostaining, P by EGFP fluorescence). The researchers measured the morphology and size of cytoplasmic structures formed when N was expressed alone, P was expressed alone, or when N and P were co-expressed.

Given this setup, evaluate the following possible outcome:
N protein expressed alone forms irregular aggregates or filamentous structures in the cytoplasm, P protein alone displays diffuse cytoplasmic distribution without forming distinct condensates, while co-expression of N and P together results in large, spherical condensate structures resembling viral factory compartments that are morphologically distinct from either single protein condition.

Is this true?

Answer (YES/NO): NO